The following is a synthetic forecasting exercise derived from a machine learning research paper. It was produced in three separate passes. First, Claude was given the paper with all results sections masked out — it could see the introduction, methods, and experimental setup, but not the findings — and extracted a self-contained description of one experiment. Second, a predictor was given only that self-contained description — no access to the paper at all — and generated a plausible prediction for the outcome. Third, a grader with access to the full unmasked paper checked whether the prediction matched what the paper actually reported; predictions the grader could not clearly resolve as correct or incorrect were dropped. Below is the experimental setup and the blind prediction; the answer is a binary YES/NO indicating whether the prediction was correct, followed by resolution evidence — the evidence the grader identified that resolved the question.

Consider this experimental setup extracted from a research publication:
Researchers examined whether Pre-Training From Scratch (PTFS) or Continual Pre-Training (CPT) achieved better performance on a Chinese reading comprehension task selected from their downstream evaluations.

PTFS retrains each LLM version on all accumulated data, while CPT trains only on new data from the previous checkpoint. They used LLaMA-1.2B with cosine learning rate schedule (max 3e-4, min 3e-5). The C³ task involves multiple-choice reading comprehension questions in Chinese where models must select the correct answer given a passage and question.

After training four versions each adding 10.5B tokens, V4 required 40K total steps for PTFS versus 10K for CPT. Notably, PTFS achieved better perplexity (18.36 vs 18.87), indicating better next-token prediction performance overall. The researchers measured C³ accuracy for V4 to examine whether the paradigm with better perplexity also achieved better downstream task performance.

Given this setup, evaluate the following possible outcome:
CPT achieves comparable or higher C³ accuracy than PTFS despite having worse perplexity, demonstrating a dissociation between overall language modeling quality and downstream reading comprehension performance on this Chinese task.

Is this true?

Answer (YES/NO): YES